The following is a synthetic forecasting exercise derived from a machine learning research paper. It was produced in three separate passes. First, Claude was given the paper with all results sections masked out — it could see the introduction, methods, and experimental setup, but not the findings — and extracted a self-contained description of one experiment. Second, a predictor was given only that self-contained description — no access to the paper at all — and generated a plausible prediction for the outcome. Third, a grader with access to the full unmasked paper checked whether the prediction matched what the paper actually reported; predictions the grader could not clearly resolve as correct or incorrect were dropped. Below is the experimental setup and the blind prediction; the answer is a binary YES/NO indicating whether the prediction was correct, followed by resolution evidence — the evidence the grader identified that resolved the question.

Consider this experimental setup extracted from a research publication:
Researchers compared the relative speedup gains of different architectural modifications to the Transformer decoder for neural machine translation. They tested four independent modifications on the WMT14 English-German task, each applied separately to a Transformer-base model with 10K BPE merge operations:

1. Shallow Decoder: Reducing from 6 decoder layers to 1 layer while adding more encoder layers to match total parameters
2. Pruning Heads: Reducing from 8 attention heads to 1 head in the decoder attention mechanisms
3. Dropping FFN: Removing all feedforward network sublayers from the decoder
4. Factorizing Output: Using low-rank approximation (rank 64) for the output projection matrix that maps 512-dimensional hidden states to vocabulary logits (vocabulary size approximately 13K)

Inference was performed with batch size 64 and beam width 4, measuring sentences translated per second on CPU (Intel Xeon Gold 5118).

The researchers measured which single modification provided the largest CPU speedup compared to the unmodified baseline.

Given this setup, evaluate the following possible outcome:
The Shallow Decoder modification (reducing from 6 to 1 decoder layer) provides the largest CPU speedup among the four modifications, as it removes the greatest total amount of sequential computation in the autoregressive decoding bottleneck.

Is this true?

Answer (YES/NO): YES